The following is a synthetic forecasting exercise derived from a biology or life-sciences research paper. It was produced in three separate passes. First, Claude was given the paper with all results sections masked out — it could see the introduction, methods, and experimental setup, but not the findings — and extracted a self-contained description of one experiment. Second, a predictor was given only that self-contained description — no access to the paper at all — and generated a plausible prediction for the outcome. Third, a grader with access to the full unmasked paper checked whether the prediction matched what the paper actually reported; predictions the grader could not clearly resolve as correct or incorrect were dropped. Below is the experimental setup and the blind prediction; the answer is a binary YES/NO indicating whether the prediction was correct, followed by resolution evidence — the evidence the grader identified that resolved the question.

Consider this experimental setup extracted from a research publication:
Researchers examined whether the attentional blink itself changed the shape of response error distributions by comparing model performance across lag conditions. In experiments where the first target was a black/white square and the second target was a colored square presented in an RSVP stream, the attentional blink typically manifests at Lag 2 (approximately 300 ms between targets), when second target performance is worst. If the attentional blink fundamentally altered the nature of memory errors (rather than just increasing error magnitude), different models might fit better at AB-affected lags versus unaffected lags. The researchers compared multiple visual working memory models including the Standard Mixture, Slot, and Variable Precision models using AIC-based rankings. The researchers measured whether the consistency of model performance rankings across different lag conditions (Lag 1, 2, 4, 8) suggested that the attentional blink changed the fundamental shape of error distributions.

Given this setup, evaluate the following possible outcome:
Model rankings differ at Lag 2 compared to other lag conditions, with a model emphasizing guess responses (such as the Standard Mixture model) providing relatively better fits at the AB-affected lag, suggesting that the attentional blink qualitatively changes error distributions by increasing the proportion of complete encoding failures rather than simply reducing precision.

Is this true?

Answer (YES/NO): NO